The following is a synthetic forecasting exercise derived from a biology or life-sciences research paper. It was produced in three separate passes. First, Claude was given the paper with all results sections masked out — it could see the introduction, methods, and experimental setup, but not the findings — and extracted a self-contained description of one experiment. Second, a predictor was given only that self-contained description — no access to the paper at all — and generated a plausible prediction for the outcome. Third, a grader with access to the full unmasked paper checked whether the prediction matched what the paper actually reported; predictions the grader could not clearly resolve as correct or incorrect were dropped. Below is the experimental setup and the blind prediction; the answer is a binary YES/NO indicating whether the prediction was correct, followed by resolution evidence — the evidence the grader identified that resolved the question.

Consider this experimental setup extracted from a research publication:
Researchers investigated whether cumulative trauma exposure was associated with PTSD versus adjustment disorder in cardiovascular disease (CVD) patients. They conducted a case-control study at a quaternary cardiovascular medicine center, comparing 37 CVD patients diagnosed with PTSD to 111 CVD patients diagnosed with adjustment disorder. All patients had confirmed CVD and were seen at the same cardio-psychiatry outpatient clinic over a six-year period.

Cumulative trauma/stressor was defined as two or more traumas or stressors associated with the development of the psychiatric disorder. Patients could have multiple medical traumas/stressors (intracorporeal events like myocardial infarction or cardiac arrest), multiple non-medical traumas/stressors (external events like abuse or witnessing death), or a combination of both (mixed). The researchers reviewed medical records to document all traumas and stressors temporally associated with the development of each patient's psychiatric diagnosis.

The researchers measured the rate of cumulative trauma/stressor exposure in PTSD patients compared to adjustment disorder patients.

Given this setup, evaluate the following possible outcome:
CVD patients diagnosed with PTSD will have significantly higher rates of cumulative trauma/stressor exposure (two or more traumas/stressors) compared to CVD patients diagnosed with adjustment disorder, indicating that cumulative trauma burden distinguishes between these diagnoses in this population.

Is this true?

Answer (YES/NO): NO